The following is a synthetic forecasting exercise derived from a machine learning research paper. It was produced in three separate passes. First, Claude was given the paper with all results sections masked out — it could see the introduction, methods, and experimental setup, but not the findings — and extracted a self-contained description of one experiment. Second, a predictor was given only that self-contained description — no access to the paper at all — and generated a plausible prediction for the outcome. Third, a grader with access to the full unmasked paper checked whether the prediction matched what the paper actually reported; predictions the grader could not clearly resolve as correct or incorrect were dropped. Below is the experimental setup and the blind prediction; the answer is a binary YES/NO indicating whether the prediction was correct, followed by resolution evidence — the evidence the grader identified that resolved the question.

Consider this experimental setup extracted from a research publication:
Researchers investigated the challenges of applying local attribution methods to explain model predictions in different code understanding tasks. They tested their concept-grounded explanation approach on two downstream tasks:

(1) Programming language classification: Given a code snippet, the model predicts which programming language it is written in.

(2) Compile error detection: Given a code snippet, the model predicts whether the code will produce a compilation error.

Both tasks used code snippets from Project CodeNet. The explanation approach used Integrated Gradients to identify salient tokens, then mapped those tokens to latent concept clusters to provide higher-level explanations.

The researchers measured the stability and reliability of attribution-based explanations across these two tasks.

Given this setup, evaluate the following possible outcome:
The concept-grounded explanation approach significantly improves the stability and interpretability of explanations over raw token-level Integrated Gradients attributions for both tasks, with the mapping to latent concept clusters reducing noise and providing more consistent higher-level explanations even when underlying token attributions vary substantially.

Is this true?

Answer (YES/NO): NO